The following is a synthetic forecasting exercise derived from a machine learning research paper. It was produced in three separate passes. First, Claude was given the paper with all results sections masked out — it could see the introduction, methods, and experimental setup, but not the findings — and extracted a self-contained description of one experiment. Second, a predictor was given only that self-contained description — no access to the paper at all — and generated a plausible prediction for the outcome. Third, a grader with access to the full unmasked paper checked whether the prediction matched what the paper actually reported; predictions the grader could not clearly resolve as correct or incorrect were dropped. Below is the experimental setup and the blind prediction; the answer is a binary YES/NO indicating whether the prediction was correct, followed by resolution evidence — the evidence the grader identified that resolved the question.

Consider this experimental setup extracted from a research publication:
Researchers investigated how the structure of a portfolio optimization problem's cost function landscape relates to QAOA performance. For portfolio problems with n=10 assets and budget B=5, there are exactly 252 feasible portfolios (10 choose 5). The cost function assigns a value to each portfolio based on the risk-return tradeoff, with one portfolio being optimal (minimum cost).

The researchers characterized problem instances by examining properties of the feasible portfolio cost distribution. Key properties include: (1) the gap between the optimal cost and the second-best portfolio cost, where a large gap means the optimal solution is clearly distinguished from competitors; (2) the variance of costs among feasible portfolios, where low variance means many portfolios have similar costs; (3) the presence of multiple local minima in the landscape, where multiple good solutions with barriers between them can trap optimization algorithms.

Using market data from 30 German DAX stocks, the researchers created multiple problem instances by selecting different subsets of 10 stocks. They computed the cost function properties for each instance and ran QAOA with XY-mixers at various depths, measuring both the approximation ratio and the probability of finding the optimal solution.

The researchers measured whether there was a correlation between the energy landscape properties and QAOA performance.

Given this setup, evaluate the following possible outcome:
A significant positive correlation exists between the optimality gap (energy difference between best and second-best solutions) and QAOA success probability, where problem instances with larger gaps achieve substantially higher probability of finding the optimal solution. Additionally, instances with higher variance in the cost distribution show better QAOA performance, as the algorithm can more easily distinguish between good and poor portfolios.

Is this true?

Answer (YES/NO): NO